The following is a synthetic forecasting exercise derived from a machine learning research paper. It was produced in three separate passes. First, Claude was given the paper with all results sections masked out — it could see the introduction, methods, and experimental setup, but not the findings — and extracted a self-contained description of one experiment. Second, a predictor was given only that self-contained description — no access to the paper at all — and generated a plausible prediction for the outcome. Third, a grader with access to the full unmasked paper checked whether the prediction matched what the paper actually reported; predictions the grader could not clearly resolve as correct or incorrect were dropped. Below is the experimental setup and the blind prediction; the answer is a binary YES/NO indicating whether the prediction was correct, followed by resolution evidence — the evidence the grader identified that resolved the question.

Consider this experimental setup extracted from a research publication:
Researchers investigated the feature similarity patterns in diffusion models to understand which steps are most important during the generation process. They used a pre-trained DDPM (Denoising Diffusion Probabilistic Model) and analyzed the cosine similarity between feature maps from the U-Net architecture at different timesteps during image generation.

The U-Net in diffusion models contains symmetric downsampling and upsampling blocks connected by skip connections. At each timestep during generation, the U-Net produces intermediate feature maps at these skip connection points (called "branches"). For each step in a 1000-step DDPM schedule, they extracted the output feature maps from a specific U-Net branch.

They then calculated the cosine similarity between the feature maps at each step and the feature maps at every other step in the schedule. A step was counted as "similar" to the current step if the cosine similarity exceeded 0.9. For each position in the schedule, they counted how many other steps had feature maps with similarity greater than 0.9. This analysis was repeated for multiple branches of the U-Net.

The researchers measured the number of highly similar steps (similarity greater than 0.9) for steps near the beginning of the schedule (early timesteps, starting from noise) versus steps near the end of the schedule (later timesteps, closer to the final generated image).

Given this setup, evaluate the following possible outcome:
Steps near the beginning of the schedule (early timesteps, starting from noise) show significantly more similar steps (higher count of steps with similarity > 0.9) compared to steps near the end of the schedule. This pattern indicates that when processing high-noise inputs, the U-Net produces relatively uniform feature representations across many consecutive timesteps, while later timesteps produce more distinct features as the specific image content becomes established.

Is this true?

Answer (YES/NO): YES